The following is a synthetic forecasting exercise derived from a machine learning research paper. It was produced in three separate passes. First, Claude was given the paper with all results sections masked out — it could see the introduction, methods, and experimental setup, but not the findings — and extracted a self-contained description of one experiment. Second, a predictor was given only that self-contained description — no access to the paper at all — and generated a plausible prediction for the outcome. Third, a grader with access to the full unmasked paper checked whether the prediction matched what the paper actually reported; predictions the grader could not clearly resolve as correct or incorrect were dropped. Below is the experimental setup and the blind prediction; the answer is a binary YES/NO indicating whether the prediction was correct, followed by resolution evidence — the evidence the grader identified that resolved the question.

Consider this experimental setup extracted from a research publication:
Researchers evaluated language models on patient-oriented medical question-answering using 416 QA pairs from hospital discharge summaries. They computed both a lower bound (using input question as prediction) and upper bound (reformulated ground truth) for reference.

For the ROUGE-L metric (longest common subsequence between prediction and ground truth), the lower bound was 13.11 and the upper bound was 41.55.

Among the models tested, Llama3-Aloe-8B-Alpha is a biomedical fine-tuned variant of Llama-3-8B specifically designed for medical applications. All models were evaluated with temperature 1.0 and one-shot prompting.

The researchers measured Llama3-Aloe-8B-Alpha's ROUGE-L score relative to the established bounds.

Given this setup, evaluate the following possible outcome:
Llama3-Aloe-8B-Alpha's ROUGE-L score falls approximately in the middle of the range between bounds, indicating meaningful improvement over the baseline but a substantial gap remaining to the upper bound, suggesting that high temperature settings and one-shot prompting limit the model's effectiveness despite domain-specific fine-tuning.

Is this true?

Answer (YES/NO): NO